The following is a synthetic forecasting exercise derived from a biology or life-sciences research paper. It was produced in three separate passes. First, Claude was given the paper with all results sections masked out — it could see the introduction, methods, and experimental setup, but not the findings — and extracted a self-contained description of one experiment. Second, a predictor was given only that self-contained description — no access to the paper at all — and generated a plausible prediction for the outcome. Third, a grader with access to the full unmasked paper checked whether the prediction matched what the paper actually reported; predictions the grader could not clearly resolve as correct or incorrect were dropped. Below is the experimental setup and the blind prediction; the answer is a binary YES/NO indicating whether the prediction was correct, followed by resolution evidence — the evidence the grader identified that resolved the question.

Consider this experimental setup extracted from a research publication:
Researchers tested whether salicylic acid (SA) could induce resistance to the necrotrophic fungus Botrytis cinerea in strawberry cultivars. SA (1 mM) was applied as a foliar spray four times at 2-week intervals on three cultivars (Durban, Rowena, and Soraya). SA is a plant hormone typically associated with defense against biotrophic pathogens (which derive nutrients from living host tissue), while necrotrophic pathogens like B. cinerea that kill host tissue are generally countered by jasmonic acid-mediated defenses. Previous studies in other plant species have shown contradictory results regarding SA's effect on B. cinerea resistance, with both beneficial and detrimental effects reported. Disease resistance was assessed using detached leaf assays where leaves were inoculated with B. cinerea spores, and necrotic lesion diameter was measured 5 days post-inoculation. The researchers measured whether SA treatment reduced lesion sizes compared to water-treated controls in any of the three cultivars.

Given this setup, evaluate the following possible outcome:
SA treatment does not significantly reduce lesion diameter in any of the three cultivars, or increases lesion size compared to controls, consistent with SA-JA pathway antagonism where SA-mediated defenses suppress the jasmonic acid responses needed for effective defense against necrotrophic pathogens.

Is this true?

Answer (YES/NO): YES